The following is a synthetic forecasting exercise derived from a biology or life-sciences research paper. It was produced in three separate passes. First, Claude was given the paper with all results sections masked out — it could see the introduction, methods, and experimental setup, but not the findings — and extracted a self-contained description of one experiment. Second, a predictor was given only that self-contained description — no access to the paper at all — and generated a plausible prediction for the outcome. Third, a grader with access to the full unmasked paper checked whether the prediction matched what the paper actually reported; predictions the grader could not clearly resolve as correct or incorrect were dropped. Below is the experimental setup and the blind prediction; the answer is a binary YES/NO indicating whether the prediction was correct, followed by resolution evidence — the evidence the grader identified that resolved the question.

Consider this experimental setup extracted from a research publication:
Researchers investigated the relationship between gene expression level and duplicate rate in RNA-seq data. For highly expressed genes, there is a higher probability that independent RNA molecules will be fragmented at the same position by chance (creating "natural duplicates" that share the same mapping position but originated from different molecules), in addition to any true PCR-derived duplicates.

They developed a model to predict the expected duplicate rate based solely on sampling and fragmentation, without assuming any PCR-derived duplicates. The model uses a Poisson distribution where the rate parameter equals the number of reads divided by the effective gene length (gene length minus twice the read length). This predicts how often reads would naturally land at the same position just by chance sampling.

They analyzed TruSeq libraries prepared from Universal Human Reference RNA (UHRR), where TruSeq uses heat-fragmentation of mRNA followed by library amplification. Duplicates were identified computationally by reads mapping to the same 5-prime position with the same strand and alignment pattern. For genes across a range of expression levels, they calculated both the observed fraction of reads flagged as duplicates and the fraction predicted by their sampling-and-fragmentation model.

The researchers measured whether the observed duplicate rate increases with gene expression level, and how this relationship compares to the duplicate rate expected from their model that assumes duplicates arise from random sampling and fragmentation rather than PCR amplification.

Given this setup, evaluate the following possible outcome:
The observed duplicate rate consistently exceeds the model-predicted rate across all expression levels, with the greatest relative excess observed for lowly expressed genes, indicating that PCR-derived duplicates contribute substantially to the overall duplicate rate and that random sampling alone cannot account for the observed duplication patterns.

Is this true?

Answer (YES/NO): NO